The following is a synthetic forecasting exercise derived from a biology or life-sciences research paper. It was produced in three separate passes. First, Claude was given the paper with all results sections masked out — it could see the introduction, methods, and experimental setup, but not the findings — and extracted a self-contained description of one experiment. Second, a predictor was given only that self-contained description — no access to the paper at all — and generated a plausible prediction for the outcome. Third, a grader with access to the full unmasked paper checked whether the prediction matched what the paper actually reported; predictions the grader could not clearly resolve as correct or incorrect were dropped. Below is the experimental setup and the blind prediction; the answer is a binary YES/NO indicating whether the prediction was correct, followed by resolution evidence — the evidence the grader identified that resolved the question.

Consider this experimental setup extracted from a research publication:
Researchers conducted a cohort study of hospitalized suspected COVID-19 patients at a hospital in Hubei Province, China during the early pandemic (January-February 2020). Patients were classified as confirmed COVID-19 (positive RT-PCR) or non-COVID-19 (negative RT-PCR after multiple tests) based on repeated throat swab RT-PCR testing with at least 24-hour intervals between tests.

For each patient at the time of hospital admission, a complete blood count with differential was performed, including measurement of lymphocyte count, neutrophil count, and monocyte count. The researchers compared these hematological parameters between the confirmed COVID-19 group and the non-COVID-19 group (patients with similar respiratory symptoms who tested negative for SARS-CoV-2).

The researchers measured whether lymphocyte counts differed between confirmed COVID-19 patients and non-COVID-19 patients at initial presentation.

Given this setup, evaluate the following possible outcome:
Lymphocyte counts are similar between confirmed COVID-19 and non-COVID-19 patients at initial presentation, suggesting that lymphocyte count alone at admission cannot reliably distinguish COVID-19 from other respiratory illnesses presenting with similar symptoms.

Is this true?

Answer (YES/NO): NO